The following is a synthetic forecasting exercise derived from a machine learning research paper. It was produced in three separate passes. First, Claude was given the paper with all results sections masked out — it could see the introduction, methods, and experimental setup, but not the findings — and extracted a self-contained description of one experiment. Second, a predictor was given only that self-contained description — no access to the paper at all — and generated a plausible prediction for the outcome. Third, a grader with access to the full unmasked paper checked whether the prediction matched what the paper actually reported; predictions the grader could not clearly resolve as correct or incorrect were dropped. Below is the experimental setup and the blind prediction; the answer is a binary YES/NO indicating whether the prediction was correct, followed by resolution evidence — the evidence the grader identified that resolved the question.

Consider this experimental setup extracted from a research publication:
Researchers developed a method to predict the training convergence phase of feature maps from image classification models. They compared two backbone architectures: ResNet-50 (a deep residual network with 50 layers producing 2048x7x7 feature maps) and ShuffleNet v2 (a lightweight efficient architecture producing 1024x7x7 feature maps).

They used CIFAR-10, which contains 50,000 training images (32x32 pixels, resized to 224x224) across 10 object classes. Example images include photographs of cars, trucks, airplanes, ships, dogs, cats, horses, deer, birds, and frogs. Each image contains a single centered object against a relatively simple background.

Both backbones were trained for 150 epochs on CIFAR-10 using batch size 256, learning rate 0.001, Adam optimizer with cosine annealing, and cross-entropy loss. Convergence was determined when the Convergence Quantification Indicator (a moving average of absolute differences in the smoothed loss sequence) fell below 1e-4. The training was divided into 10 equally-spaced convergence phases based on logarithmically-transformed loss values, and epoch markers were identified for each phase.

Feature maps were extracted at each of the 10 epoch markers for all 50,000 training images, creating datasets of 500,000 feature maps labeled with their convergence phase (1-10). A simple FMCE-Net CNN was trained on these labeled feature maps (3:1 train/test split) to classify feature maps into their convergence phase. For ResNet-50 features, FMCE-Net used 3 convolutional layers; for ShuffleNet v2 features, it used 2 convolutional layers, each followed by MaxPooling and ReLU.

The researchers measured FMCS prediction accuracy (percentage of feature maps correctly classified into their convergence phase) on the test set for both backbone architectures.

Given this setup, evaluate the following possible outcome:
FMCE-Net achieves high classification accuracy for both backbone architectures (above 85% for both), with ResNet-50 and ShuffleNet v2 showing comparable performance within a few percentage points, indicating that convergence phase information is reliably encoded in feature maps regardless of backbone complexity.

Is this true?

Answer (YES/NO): YES